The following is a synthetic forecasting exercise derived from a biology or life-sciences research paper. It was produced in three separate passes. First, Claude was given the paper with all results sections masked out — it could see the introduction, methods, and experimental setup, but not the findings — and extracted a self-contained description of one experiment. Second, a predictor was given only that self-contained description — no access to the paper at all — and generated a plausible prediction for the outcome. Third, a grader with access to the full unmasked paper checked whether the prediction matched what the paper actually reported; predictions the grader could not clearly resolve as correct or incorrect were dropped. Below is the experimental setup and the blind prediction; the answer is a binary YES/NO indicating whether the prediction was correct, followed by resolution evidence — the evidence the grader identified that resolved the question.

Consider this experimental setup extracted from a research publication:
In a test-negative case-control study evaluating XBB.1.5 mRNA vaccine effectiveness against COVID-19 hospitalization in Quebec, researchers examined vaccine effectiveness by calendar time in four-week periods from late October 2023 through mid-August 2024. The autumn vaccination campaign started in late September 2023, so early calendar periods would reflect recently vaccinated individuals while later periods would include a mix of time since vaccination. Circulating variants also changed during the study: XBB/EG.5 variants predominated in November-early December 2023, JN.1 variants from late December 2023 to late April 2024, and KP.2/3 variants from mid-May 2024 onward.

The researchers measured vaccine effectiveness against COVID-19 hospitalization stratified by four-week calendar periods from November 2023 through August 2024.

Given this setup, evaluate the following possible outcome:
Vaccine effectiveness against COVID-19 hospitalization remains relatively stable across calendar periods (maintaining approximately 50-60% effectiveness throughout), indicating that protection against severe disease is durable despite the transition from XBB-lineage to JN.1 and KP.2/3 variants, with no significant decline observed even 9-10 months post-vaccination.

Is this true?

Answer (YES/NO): NO